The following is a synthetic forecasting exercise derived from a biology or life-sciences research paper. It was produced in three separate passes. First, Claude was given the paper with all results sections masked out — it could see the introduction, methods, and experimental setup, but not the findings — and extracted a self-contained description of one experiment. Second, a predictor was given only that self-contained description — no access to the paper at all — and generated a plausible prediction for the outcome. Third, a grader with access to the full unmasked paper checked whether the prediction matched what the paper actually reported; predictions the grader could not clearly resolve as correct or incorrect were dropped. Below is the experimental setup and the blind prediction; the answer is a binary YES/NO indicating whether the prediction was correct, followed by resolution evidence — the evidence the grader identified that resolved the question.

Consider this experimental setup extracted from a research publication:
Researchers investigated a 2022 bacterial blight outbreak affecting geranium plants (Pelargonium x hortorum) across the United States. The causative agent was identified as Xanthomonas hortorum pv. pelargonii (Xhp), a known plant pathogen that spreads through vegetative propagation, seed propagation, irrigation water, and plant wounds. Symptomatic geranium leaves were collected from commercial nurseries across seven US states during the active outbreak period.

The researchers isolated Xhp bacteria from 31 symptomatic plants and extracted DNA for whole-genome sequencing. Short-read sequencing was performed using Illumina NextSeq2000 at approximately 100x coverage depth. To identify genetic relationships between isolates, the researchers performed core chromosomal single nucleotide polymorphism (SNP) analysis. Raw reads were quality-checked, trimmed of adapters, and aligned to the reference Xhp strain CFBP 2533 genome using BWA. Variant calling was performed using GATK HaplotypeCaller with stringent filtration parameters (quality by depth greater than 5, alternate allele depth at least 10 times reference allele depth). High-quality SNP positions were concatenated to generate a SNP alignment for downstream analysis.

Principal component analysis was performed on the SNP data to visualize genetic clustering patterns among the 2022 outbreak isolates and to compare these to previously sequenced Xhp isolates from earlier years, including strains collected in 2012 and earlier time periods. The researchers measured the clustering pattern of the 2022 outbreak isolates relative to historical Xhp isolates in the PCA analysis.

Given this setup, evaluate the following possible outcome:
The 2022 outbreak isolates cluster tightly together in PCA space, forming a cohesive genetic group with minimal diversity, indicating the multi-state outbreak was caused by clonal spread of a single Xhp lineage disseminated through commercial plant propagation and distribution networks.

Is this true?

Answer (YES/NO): YES